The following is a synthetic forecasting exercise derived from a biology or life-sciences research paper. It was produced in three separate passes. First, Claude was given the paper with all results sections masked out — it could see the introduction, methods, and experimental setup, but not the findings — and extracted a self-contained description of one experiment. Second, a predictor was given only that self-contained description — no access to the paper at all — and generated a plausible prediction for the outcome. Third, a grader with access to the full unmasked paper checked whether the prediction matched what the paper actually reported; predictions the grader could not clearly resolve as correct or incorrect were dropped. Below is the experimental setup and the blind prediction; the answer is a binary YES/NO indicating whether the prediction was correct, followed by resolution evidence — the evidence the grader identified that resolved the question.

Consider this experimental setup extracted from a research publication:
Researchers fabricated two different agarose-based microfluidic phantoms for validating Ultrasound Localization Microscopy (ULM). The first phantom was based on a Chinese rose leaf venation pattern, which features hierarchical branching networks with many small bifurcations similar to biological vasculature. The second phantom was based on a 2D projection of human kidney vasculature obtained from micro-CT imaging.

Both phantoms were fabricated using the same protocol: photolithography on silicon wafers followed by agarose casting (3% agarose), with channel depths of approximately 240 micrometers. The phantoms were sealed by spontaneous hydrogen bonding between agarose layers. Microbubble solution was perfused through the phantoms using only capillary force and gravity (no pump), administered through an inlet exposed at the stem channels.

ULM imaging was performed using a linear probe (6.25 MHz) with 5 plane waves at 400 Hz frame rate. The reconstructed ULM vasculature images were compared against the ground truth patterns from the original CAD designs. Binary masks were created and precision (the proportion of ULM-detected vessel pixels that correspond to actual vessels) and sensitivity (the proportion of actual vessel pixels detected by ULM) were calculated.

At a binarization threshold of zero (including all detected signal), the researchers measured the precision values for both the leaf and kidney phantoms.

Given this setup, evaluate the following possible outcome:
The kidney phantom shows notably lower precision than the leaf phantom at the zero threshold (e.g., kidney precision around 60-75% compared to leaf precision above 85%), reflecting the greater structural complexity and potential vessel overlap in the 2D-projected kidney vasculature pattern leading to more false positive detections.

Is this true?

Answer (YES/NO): NO